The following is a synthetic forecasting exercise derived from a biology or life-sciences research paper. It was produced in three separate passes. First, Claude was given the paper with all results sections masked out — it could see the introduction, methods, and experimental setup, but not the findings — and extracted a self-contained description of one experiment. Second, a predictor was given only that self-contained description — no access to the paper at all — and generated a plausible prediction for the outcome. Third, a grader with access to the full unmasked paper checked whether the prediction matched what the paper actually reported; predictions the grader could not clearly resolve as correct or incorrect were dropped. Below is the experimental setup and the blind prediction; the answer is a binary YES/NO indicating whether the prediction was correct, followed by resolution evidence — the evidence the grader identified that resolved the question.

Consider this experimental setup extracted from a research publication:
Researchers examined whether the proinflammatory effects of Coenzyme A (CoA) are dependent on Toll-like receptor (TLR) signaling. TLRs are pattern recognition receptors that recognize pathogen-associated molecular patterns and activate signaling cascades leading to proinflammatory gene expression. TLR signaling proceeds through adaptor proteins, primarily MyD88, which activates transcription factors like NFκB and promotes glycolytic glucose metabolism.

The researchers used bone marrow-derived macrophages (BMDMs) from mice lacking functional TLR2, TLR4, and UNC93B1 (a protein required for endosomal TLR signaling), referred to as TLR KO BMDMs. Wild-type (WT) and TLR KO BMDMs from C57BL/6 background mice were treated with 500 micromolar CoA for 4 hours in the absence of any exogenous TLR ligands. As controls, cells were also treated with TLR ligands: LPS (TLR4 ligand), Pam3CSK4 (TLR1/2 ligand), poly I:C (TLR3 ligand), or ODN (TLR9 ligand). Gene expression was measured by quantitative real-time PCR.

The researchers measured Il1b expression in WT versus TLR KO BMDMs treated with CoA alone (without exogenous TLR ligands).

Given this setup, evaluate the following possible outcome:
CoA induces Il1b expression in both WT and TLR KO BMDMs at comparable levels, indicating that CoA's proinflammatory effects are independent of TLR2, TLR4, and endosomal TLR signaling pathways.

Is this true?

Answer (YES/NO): NO